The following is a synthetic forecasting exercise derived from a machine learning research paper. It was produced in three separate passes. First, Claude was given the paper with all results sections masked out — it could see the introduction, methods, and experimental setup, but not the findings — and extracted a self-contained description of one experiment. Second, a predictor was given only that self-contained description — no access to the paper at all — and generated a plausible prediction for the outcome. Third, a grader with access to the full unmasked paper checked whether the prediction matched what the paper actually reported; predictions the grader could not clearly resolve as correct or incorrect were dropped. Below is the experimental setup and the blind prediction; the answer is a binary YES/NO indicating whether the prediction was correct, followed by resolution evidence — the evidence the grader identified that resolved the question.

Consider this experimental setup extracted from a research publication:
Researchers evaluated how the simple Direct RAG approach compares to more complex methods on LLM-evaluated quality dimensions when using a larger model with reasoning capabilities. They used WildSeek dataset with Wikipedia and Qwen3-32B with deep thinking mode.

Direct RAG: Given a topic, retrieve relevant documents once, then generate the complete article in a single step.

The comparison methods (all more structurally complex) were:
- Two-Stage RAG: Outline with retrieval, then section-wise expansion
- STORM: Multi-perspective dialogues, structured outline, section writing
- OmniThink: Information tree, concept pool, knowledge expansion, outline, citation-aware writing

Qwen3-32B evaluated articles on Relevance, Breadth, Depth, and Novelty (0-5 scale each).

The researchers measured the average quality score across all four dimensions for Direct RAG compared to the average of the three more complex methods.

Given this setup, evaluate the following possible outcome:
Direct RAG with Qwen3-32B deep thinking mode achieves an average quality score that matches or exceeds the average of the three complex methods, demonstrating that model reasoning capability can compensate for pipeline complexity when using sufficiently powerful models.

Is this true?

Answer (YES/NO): YES